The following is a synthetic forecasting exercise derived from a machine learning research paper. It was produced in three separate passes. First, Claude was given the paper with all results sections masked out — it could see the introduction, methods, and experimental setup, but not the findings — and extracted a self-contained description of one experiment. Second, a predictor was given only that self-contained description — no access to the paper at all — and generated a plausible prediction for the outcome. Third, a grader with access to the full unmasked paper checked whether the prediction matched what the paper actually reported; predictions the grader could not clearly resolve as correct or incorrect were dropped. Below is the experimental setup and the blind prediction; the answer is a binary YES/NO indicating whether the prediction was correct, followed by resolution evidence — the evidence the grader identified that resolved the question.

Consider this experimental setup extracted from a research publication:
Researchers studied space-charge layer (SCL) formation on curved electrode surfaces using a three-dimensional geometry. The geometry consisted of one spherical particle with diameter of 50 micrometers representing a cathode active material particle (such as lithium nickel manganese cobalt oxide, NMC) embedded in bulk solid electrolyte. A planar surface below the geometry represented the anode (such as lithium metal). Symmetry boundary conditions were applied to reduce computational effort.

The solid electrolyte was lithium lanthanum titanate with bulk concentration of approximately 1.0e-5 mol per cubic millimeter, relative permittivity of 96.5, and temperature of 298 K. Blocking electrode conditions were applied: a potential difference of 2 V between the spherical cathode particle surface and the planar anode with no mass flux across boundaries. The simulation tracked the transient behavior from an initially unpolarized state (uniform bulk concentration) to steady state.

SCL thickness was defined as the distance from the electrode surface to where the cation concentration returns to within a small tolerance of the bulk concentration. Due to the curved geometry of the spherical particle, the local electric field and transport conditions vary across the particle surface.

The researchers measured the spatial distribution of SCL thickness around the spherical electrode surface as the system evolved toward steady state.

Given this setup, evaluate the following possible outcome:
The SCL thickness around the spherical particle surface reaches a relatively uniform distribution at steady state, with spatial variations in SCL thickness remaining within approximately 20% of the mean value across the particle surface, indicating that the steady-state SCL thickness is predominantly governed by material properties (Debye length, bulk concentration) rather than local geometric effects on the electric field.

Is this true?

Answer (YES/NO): YES